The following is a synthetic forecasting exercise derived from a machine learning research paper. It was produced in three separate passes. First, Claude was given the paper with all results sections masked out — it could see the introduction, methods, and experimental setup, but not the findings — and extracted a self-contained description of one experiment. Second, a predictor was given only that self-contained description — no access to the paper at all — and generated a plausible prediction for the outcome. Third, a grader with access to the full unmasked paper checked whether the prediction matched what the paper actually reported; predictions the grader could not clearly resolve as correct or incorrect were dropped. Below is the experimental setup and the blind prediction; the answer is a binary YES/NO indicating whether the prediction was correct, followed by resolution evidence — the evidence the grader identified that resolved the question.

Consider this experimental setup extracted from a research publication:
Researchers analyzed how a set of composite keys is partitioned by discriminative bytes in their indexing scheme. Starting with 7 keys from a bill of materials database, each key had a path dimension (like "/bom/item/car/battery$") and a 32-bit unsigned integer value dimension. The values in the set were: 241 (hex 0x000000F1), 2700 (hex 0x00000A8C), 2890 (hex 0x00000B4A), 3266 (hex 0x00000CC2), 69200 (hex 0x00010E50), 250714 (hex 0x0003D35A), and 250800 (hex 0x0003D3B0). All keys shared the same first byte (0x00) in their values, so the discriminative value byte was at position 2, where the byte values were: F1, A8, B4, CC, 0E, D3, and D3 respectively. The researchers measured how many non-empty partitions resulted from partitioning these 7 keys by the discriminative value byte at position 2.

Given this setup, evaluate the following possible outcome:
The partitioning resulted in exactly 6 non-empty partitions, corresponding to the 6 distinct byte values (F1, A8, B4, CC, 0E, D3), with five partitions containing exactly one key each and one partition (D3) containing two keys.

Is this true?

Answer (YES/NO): NO